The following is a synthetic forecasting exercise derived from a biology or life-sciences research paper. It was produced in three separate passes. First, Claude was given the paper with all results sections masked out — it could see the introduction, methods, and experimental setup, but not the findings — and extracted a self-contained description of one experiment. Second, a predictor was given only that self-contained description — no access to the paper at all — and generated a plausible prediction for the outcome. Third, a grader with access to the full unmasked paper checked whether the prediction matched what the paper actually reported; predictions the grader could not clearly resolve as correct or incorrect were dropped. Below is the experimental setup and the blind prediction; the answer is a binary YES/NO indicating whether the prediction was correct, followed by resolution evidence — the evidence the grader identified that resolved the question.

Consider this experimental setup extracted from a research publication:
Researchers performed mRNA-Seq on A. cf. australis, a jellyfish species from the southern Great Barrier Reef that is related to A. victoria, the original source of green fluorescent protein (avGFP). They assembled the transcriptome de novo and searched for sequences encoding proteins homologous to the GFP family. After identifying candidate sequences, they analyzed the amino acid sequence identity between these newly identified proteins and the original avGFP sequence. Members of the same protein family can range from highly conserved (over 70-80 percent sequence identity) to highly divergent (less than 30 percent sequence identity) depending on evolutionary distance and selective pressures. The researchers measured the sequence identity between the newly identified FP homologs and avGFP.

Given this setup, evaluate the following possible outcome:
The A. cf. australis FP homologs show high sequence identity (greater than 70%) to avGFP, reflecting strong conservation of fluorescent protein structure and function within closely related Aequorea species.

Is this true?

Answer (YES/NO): NO